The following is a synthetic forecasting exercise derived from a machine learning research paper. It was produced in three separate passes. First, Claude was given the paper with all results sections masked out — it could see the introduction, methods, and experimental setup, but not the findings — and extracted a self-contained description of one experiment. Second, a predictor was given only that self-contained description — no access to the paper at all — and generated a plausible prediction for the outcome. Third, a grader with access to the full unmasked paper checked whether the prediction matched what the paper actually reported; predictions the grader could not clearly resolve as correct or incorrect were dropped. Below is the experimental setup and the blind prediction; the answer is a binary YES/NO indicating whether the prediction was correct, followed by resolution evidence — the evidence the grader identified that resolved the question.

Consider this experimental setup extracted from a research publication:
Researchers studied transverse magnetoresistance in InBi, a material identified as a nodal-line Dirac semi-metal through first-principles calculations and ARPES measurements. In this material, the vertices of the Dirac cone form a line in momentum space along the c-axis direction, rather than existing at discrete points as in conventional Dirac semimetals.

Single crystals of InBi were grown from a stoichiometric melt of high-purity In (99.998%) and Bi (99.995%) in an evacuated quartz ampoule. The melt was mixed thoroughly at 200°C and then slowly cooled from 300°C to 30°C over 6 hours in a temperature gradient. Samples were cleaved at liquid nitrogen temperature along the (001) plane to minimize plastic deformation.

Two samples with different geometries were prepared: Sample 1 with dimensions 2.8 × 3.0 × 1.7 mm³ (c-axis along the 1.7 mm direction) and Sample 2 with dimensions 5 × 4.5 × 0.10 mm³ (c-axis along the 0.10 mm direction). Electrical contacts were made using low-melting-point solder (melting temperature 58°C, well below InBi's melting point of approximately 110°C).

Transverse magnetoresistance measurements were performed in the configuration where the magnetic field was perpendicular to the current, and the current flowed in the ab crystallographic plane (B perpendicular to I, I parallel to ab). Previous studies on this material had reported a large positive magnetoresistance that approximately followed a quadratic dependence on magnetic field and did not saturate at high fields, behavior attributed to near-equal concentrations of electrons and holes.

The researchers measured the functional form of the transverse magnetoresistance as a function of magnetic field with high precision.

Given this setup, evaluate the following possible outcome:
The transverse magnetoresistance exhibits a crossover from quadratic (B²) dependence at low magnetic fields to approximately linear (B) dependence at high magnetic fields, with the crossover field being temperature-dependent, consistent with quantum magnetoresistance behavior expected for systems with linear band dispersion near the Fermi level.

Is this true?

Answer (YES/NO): NO